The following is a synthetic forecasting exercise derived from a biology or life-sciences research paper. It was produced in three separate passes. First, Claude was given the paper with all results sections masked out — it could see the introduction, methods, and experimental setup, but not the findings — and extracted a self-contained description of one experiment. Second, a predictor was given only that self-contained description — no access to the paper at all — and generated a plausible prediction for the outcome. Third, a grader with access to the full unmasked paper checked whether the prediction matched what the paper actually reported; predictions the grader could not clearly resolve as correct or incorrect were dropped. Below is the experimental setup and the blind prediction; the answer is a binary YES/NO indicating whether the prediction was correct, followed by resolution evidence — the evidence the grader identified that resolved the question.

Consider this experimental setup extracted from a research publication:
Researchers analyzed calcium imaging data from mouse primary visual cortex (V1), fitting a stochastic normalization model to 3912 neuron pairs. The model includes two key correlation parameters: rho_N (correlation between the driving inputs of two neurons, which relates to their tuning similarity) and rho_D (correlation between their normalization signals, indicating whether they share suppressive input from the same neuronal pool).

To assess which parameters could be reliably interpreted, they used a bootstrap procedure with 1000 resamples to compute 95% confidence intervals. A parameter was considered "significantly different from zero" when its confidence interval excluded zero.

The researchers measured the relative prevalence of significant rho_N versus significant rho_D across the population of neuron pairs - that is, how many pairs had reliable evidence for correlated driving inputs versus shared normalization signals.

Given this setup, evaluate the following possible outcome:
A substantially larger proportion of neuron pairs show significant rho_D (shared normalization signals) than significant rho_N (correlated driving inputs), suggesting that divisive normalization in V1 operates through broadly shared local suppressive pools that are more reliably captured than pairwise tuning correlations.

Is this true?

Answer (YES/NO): NO